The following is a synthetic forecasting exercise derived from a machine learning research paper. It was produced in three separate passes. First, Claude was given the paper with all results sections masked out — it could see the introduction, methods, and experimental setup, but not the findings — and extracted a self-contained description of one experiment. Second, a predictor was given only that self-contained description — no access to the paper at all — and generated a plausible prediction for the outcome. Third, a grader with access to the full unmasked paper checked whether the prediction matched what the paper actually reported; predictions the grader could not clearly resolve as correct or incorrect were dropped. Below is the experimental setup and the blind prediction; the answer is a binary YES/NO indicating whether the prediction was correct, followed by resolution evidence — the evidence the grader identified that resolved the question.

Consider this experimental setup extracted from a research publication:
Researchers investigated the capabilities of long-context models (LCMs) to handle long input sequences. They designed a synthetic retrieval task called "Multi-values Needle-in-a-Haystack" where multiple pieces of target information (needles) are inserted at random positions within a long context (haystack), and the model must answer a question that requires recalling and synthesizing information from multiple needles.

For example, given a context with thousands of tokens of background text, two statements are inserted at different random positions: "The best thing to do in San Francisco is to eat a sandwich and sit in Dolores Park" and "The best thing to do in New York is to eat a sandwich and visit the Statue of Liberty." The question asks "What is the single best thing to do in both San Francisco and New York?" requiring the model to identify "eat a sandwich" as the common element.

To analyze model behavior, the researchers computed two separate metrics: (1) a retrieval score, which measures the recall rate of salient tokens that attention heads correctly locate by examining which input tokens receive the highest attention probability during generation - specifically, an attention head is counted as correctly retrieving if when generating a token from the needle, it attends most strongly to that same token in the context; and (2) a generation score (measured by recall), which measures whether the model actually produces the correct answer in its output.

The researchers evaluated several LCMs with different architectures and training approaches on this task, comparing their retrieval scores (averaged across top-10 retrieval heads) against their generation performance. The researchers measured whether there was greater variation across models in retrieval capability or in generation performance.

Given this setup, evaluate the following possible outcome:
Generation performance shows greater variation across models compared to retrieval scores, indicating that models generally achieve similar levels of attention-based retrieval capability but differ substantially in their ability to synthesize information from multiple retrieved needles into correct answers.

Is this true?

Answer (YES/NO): YES